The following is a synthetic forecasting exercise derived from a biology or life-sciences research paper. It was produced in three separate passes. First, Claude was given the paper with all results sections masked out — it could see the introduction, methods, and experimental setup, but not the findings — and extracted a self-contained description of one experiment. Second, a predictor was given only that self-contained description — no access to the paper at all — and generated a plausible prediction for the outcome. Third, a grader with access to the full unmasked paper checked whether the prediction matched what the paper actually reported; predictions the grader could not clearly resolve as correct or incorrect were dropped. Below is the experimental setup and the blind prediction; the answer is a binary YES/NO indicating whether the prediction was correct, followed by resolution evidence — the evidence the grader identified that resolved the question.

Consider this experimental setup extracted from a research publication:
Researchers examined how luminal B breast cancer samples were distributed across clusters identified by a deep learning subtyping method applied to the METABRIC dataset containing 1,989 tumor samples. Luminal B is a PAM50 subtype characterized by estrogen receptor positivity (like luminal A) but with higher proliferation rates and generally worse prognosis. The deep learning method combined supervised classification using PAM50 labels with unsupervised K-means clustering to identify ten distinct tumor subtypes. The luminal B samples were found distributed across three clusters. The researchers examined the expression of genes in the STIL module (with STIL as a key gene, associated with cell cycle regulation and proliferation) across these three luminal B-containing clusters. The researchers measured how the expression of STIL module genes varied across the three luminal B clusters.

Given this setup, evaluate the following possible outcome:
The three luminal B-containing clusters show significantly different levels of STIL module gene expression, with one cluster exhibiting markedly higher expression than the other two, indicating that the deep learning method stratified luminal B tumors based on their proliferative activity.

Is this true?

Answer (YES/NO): YES